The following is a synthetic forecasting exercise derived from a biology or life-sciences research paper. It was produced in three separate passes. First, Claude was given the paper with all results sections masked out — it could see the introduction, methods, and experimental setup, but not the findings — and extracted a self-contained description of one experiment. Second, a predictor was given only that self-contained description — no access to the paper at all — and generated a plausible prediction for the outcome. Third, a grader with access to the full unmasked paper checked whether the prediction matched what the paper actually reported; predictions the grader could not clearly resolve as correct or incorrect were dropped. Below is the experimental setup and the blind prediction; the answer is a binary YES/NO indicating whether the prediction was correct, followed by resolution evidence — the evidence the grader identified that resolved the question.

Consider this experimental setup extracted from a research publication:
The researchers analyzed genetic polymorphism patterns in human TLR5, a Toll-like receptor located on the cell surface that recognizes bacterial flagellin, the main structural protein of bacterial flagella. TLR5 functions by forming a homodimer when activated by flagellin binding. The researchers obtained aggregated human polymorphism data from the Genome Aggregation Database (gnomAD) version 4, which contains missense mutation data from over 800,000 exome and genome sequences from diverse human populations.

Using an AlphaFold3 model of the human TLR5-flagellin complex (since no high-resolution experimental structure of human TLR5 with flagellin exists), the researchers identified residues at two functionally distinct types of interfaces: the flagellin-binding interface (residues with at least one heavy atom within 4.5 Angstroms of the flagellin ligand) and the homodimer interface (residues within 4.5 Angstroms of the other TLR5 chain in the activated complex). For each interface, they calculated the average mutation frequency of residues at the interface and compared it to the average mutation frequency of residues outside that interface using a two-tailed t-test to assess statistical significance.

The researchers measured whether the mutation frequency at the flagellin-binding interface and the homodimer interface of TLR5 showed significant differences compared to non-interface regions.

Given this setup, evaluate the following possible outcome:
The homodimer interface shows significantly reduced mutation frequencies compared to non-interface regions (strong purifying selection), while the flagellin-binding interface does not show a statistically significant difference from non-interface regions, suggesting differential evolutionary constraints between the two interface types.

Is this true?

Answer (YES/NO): NO